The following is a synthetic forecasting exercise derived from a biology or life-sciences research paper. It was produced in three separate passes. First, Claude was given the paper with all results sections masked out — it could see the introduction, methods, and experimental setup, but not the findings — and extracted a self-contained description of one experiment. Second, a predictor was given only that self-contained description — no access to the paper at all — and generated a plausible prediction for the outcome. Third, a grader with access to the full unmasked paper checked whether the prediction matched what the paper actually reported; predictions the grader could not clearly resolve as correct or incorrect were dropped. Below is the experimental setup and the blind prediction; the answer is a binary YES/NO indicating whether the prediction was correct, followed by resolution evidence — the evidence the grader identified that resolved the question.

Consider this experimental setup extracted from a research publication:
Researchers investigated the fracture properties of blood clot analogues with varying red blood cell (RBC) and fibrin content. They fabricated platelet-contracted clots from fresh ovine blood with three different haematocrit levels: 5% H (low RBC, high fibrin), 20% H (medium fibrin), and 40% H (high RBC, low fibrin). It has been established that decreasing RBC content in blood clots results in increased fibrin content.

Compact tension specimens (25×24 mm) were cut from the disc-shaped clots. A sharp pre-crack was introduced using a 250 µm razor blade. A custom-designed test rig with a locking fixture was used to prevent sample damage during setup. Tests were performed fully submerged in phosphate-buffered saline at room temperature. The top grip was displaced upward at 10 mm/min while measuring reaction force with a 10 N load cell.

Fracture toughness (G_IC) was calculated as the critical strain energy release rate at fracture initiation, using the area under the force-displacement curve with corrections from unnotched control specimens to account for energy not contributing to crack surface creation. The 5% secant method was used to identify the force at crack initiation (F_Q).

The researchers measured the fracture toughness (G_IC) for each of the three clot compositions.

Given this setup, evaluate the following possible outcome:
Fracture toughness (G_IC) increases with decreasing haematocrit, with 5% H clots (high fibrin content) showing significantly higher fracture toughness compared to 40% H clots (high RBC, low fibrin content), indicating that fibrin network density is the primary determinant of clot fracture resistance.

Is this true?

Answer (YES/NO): YES